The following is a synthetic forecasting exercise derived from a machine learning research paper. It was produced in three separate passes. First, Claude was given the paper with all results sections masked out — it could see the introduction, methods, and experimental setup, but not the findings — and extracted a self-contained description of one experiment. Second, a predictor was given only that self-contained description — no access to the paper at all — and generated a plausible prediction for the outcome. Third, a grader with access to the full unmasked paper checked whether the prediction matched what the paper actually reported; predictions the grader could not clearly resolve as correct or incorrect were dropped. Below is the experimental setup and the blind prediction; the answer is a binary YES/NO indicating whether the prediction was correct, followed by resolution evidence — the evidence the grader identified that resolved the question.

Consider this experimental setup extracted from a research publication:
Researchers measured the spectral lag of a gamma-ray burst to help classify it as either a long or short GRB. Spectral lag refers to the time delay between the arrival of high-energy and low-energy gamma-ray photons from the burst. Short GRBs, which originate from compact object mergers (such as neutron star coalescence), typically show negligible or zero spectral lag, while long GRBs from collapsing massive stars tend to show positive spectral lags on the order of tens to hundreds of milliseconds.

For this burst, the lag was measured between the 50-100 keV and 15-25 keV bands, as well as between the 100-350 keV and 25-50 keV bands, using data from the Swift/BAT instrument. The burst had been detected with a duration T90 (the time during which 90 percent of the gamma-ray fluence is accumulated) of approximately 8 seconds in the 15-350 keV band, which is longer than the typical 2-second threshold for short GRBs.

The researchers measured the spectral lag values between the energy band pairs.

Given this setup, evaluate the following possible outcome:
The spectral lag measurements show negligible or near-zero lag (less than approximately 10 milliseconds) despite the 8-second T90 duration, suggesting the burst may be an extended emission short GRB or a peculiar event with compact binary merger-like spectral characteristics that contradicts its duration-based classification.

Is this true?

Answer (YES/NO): YES